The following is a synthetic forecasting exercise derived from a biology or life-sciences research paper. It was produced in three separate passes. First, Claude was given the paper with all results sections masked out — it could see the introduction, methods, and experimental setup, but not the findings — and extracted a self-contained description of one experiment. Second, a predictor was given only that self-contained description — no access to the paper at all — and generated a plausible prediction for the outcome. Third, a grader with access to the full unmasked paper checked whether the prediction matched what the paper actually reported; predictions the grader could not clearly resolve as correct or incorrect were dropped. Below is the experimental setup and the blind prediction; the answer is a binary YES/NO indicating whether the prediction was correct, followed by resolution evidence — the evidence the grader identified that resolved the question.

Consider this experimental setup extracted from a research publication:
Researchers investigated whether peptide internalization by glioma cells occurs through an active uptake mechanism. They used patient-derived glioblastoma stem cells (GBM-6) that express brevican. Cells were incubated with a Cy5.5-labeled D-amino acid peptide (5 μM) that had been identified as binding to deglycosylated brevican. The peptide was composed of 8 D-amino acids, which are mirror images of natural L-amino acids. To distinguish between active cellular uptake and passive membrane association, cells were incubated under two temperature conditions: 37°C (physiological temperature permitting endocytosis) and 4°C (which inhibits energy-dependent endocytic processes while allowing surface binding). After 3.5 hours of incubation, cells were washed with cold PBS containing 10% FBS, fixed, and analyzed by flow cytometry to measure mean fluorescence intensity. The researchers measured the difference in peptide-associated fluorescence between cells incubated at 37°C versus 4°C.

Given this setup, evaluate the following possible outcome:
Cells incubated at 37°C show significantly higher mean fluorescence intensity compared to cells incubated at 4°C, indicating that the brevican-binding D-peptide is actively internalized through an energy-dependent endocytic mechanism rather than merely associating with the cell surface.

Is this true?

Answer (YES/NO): YES